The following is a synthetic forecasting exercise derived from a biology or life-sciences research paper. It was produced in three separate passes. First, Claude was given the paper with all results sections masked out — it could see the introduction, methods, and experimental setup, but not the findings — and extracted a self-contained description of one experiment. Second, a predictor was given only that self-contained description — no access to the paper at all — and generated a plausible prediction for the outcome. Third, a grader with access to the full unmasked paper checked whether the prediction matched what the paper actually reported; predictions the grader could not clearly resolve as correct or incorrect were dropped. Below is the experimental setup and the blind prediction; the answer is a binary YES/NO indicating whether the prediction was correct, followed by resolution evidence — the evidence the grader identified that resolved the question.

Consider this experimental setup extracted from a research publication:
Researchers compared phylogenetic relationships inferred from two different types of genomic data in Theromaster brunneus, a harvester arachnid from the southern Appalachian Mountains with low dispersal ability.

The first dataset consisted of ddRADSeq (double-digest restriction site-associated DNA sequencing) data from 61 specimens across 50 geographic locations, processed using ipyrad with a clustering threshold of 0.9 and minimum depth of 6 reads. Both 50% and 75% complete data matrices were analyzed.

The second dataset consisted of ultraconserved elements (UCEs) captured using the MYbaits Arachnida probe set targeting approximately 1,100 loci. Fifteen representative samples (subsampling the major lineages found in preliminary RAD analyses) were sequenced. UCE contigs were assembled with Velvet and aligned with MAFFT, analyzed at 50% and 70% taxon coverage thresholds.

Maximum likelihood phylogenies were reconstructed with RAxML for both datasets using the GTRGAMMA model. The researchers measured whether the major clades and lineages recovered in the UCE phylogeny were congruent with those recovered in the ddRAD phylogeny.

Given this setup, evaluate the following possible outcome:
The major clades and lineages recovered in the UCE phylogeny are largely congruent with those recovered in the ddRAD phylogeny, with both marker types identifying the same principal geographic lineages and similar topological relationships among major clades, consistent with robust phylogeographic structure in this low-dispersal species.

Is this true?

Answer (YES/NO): YES